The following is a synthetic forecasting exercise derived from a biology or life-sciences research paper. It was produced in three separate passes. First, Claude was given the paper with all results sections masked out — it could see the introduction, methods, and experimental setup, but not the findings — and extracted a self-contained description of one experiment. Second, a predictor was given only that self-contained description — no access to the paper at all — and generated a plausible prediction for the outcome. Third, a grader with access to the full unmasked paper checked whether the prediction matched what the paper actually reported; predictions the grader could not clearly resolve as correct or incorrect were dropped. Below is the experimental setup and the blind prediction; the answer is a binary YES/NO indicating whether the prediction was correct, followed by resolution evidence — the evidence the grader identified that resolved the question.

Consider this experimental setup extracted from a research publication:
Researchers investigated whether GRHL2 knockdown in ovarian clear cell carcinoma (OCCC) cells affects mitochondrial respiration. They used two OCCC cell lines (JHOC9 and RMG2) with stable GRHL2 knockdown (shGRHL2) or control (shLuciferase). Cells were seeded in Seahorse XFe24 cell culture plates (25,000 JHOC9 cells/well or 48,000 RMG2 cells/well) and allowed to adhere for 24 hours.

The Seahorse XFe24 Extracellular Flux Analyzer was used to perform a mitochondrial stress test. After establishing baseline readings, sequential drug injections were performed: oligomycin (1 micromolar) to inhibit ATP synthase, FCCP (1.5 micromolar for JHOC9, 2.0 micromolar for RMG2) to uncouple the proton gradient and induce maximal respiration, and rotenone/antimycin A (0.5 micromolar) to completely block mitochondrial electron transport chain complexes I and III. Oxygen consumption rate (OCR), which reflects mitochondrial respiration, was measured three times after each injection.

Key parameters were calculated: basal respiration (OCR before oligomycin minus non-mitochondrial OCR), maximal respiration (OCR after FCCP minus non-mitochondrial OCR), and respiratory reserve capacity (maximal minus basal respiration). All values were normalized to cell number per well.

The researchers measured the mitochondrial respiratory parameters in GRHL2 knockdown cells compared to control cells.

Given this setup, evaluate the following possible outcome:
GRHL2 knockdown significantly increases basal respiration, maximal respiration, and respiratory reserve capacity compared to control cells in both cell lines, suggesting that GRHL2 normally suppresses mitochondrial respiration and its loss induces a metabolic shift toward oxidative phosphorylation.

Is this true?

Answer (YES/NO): NO